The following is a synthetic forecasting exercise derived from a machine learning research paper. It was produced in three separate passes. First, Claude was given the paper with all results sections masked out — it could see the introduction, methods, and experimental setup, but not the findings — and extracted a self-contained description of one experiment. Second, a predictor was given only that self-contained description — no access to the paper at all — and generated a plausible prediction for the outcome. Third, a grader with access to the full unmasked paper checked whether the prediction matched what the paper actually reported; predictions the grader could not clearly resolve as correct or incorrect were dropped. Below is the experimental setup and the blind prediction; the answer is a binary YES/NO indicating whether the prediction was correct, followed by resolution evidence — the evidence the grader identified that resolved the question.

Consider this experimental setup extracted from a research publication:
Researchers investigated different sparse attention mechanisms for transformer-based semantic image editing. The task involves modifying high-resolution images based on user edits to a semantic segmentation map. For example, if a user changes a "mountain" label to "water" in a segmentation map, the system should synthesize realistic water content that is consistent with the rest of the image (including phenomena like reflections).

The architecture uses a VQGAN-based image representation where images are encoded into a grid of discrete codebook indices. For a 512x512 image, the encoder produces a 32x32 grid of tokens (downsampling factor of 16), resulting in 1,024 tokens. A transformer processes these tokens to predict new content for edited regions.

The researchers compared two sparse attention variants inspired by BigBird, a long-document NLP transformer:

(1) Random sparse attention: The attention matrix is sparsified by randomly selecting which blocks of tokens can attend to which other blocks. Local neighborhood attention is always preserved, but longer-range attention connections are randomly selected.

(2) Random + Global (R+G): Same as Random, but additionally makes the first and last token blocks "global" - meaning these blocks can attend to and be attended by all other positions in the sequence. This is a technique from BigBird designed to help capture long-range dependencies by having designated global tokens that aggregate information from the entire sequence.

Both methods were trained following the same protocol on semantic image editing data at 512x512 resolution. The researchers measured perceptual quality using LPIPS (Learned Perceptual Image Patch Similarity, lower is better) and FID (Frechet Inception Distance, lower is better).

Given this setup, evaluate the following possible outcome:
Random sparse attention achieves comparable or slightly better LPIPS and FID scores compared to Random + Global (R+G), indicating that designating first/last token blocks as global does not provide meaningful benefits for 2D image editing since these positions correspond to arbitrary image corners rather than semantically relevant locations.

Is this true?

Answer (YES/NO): YES